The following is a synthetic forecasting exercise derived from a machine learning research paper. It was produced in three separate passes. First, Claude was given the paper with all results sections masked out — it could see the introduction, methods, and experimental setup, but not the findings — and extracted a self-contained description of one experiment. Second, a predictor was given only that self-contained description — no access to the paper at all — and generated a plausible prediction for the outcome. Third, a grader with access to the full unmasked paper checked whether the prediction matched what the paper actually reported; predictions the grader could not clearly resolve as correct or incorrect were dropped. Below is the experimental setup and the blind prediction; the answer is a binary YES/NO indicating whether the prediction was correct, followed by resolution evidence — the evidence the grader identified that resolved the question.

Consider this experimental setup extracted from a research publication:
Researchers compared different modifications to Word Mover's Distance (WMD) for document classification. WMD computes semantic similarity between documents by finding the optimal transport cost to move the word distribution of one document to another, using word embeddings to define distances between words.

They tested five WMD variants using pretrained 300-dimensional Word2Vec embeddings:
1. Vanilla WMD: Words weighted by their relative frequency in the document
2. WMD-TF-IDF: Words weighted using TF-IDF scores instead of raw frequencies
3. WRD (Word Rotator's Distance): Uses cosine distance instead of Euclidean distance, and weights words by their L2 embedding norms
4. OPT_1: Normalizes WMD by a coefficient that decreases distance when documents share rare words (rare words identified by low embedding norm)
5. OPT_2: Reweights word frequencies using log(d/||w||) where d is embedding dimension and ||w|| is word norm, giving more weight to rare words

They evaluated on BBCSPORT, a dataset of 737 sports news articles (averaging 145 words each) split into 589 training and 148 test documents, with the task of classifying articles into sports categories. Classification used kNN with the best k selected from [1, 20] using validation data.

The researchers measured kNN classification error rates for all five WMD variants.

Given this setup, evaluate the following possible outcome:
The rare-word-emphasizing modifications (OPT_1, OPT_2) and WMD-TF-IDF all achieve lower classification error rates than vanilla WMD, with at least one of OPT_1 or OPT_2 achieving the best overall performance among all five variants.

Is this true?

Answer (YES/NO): NO